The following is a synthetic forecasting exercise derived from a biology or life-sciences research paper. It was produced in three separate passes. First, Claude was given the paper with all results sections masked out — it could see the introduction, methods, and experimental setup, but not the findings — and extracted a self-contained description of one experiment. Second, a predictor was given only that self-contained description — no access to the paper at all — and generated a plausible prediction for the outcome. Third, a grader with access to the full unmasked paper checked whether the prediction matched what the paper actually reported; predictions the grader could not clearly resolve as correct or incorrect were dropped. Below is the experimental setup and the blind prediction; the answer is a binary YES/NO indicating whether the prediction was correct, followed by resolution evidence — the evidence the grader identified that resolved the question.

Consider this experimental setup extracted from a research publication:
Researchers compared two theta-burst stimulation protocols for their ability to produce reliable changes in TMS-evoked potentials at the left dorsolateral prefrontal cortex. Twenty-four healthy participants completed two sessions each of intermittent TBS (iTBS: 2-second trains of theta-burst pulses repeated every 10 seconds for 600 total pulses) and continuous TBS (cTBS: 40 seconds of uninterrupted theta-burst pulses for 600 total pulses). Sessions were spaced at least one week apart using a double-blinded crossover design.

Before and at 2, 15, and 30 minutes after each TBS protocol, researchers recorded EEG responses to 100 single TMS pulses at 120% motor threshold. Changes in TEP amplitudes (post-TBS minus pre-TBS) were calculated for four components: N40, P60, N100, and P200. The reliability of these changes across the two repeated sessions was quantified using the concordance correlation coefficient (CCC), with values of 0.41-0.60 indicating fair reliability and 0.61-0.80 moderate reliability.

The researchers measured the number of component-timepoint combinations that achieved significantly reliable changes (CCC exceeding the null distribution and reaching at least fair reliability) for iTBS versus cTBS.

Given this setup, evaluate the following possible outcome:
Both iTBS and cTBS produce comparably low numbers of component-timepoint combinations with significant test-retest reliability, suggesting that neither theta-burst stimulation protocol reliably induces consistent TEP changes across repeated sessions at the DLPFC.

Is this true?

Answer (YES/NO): NO